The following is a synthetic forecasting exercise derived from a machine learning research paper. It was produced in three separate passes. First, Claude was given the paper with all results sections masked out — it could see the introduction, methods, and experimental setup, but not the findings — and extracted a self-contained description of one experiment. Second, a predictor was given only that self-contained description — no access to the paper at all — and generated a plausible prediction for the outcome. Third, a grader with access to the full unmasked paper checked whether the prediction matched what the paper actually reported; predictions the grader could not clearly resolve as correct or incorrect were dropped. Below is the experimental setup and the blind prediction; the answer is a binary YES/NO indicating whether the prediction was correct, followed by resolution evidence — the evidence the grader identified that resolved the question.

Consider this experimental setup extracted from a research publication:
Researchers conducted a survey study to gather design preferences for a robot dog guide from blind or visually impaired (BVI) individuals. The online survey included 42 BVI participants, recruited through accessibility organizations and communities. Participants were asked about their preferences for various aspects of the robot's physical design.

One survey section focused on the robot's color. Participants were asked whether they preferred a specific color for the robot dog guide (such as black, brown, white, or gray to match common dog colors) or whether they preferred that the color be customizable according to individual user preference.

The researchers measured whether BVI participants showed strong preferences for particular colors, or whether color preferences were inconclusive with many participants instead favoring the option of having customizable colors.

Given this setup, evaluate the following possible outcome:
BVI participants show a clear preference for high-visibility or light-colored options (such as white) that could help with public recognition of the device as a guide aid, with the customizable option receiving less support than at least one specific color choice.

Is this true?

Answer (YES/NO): NO